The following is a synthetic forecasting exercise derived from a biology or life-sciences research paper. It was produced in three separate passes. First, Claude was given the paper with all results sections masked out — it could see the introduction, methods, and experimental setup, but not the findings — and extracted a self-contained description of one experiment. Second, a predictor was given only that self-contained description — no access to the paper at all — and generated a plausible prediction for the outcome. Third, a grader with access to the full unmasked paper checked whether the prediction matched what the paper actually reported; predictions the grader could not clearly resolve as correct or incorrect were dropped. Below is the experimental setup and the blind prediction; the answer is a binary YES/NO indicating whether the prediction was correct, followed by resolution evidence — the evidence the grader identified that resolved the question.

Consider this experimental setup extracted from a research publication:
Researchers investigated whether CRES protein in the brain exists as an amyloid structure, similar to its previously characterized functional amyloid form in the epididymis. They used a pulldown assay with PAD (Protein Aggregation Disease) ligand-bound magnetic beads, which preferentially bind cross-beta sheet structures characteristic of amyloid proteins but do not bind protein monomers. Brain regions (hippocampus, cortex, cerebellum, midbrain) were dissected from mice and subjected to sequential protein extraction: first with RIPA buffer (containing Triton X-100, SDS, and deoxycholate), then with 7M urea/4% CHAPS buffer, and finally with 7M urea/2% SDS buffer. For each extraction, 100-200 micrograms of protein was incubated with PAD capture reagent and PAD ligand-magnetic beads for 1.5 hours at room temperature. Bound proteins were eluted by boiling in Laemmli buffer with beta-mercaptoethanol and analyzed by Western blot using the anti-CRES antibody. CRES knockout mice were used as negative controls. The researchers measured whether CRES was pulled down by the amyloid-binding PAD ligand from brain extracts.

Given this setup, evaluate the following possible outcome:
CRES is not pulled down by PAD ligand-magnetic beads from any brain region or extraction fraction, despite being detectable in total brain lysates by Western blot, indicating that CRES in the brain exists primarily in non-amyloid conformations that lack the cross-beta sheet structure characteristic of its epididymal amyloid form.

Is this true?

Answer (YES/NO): NO